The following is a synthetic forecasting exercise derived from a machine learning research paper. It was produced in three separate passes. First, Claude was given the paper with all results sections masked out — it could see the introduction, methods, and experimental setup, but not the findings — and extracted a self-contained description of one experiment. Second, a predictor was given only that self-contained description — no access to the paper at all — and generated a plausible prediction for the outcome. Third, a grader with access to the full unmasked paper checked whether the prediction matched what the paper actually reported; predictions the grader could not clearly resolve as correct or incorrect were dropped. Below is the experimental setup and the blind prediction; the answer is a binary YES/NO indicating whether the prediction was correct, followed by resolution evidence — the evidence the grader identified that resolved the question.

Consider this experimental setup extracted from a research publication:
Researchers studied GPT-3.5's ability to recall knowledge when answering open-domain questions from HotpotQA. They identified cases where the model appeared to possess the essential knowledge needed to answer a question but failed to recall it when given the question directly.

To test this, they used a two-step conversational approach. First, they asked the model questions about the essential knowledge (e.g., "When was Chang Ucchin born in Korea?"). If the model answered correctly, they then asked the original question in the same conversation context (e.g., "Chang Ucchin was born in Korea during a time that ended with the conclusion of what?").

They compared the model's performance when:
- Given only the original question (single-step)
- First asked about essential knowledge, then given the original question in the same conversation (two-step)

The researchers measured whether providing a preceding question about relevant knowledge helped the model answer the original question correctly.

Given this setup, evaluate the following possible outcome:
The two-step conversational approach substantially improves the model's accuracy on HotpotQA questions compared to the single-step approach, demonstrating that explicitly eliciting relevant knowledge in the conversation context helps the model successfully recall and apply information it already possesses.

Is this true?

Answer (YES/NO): NO